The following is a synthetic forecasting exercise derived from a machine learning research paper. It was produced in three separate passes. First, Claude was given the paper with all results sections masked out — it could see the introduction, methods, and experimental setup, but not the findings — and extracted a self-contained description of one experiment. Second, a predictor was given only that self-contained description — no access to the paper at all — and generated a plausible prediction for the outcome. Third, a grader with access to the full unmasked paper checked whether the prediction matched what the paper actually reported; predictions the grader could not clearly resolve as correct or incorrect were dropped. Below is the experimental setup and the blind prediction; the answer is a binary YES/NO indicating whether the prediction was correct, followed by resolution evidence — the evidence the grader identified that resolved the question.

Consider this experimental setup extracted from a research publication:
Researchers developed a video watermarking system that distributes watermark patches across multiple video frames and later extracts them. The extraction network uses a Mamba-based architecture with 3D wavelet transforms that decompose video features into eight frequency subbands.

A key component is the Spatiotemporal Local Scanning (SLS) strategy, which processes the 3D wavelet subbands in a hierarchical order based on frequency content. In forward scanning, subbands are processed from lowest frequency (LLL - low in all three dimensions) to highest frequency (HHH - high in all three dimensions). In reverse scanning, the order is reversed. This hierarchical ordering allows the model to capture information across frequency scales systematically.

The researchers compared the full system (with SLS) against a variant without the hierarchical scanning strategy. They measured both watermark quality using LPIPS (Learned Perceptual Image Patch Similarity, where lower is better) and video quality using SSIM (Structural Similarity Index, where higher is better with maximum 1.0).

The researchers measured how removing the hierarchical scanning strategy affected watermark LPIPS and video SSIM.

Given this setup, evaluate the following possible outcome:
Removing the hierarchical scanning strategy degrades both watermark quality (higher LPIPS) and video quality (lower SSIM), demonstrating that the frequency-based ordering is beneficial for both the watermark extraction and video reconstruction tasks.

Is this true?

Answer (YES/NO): YES